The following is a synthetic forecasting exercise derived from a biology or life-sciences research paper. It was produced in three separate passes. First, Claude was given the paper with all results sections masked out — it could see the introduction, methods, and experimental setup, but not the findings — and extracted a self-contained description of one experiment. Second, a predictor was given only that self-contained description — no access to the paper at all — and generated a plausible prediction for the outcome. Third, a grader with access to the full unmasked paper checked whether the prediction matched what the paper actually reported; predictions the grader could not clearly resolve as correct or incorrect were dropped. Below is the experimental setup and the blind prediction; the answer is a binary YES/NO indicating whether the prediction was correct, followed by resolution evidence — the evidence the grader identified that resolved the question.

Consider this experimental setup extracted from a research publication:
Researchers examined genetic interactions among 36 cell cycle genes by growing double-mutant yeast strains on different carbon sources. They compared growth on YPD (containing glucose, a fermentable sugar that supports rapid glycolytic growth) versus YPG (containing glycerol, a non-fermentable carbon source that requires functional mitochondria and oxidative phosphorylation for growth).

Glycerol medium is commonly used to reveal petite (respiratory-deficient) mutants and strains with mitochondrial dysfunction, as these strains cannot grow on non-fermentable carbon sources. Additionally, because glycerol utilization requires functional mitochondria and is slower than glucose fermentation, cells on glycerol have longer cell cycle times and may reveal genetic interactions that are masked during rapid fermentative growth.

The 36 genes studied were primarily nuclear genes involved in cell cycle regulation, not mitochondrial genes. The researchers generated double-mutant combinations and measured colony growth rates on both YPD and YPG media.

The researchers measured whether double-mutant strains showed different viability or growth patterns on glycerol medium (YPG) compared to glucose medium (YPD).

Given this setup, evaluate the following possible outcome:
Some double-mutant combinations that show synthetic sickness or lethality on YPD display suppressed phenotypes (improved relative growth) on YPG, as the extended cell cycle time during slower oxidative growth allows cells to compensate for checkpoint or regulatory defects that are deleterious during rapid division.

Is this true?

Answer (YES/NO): NO